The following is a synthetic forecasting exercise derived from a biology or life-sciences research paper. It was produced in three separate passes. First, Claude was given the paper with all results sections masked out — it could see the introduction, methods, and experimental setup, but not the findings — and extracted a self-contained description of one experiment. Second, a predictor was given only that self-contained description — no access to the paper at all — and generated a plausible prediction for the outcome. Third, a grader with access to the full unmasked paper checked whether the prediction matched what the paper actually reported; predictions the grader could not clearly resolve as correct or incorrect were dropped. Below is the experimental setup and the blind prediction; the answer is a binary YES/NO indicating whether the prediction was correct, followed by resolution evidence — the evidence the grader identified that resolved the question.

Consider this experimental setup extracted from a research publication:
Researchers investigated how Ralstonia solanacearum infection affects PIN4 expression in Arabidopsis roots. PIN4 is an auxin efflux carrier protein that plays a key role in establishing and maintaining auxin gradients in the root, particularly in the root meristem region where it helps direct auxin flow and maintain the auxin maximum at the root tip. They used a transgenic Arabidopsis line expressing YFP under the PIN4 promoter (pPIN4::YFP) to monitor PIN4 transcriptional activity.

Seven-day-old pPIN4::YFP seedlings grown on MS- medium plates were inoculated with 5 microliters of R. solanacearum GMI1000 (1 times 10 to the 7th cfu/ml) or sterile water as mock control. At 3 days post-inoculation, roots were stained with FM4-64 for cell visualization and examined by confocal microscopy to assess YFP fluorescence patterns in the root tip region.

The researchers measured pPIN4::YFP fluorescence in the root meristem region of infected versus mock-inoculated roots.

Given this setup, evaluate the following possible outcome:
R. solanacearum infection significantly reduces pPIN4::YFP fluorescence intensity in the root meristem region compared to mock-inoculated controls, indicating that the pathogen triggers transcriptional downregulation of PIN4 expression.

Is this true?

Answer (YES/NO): NO